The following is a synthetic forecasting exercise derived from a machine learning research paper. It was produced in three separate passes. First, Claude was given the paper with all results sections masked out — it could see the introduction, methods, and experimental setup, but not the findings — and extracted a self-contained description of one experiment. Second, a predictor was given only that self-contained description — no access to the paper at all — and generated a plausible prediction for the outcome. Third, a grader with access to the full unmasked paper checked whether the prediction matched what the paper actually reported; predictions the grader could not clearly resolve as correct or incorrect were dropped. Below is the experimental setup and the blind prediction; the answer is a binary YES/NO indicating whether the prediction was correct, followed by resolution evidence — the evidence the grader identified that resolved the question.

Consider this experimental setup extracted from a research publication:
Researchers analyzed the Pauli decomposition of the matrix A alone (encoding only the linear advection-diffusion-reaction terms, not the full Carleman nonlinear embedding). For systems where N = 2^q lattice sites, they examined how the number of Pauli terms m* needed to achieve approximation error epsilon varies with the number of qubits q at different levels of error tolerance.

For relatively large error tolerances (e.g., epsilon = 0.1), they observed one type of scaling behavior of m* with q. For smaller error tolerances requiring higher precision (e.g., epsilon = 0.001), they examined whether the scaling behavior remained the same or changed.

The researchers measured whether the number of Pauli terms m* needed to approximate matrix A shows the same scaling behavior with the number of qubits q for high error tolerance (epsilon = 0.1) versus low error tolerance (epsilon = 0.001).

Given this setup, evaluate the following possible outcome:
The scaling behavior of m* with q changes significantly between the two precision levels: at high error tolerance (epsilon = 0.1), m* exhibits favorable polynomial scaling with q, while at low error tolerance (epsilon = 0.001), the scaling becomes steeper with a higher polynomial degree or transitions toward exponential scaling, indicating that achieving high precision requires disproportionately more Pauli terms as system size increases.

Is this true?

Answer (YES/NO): YES